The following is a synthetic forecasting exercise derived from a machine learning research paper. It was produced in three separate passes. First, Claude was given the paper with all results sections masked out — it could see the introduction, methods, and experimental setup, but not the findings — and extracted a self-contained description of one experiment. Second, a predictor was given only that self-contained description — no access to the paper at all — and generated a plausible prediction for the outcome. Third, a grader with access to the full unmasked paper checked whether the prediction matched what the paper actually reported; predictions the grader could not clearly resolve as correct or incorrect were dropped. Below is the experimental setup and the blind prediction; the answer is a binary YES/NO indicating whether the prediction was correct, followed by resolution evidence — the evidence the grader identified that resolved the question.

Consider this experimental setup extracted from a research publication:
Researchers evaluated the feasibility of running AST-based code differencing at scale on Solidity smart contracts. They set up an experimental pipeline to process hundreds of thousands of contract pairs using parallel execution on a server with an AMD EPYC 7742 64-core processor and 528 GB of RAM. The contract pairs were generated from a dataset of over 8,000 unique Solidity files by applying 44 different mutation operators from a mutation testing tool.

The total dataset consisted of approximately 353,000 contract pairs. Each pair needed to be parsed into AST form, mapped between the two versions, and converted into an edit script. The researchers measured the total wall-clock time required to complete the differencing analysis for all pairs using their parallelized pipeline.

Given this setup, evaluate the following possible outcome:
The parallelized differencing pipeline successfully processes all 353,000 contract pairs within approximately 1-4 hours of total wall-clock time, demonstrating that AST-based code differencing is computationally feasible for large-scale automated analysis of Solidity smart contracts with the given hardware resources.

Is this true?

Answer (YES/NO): NO